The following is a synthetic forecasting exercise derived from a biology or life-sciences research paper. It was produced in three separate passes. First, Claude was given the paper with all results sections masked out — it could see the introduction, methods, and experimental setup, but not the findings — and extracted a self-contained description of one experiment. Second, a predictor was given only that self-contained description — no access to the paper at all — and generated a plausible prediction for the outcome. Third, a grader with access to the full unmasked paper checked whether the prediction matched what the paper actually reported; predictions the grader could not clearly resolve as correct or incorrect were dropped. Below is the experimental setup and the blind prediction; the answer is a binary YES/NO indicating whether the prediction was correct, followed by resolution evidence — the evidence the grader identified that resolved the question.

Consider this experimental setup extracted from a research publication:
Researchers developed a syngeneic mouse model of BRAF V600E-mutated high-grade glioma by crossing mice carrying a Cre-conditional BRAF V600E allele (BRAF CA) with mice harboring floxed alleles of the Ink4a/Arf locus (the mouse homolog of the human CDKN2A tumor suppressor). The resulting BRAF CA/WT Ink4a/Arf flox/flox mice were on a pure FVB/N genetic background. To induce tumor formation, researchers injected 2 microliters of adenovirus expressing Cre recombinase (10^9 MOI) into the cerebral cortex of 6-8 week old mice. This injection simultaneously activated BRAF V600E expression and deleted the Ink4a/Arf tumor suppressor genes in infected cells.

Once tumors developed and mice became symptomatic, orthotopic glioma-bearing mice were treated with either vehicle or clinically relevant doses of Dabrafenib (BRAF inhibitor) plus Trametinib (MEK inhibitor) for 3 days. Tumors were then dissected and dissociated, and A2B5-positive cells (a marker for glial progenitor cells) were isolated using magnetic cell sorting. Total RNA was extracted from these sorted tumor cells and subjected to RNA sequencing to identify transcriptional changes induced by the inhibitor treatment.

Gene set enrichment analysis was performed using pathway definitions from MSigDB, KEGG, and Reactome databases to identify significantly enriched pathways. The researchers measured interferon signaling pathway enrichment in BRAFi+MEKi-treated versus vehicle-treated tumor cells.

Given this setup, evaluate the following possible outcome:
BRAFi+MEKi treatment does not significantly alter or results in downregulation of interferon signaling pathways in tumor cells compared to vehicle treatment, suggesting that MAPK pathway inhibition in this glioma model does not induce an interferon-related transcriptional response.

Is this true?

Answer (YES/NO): NO